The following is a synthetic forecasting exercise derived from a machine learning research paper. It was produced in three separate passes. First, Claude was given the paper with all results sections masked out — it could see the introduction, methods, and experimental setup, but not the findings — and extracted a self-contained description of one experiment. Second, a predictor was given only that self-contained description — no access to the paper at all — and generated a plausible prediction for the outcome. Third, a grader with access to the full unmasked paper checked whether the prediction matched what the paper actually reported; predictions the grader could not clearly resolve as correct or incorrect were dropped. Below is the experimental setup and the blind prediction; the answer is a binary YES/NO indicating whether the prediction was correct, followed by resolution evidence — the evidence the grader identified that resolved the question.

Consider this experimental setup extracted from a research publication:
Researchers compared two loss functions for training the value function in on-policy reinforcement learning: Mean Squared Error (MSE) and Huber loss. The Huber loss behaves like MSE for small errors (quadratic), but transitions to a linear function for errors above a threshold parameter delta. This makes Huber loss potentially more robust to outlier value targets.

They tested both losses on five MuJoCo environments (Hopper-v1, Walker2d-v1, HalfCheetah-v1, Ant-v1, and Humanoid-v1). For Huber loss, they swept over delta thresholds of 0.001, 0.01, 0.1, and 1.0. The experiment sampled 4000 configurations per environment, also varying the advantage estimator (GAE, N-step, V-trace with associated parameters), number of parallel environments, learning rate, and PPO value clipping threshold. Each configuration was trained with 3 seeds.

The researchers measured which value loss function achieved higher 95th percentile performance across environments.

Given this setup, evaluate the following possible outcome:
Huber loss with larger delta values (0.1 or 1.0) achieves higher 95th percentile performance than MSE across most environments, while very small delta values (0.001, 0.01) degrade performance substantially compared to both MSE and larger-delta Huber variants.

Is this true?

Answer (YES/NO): NO